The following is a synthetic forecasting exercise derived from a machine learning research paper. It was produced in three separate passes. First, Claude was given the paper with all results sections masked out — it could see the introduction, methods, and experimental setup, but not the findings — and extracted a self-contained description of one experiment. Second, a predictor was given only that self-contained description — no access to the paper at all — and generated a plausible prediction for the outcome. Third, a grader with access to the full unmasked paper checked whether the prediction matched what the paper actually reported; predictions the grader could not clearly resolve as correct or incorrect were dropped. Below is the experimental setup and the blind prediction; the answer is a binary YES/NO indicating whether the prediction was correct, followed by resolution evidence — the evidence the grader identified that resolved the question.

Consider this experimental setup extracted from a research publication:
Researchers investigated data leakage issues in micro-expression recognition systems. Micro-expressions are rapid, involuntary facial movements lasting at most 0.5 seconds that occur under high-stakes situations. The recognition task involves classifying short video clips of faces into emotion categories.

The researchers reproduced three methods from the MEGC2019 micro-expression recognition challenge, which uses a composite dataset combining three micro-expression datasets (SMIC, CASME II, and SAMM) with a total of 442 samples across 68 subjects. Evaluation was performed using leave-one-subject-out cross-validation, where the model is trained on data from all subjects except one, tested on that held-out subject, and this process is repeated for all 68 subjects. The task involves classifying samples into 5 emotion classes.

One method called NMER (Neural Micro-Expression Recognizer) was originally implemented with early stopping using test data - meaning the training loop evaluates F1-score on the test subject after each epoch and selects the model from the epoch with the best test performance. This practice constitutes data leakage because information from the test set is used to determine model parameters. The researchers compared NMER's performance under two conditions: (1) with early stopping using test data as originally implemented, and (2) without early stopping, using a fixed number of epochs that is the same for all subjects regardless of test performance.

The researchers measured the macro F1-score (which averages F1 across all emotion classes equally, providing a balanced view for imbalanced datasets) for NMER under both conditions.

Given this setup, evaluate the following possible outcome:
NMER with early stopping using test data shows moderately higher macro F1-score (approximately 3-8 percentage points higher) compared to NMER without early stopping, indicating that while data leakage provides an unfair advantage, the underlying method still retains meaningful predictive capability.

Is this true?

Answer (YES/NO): NO